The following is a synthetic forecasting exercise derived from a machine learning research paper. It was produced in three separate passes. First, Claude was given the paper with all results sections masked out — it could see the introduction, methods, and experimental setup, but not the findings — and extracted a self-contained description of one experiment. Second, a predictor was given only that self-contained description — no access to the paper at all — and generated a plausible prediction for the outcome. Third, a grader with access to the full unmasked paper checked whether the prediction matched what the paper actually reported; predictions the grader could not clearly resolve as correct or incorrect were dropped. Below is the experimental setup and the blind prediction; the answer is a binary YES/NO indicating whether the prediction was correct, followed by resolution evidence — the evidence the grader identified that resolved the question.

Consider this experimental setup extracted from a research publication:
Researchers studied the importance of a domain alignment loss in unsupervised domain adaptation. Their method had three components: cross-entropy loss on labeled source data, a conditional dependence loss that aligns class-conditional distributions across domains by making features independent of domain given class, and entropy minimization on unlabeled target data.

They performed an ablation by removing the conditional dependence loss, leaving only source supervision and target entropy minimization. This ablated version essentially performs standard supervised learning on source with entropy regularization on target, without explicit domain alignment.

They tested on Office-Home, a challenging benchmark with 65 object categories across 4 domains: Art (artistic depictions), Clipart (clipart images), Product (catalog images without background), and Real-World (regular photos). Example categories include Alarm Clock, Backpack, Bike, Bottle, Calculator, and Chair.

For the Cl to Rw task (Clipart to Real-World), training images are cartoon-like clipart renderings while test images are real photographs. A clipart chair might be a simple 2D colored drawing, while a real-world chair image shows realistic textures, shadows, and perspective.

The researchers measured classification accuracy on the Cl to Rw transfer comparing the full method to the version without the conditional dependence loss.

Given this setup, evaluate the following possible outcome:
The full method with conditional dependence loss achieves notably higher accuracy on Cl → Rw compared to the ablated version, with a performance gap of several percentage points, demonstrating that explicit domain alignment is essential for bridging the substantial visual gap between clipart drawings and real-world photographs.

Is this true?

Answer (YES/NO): YES